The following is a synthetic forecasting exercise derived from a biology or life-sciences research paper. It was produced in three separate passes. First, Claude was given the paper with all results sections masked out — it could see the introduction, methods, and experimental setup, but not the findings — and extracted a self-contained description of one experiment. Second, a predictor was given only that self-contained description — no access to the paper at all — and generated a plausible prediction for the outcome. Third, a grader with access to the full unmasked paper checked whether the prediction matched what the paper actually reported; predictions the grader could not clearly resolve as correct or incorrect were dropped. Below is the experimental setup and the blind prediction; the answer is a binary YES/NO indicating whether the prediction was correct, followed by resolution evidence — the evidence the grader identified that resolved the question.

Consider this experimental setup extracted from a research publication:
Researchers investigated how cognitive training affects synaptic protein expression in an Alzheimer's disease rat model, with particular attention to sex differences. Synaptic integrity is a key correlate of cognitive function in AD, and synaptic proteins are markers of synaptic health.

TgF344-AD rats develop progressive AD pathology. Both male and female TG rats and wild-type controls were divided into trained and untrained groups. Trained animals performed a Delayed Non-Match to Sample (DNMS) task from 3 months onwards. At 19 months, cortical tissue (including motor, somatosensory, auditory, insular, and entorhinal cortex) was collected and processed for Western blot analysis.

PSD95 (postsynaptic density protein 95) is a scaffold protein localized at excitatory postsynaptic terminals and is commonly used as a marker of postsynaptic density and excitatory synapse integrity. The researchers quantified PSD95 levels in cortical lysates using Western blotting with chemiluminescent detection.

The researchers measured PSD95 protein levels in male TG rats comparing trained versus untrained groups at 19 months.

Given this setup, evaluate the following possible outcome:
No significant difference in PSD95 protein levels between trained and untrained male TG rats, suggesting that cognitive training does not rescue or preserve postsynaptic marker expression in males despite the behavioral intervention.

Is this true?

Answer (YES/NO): NO